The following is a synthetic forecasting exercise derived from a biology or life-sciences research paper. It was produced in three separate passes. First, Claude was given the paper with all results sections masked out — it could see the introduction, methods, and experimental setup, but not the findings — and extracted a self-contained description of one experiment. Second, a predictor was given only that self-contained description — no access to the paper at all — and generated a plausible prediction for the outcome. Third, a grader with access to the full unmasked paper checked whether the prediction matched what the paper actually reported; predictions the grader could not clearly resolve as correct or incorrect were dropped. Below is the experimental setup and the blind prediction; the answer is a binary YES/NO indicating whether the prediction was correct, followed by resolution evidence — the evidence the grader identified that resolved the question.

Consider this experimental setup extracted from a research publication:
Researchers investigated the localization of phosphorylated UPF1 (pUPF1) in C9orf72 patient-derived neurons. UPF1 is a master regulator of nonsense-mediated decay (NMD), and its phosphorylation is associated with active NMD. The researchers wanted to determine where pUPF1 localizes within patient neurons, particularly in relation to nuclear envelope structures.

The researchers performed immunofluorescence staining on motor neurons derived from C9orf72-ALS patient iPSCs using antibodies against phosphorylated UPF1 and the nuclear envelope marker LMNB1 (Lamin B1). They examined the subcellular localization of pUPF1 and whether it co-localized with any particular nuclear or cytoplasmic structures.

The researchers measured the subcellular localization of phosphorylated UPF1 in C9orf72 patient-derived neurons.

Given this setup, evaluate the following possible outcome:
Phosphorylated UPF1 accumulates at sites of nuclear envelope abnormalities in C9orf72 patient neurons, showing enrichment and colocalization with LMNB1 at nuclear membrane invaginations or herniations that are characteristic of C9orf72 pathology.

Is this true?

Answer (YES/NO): YES